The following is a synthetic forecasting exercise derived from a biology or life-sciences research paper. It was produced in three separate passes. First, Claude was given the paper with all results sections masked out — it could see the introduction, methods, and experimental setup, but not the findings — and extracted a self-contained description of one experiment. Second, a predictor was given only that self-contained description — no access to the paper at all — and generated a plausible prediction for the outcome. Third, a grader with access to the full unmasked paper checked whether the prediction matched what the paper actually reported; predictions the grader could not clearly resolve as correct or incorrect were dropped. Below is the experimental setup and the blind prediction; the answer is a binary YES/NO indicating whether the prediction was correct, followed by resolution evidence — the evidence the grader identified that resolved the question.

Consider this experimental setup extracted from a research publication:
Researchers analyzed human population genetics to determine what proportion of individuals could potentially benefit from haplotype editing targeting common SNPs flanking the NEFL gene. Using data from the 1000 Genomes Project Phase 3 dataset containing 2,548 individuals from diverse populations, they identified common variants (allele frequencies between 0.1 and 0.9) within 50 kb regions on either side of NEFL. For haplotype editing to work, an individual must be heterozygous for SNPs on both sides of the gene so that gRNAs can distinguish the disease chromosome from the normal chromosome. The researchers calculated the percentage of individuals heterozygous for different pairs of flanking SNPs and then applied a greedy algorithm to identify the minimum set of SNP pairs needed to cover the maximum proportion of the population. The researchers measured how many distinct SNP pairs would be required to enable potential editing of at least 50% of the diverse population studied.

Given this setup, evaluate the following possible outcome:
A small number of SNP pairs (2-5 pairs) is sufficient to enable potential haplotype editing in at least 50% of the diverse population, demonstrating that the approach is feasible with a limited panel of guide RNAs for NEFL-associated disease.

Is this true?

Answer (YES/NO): YES